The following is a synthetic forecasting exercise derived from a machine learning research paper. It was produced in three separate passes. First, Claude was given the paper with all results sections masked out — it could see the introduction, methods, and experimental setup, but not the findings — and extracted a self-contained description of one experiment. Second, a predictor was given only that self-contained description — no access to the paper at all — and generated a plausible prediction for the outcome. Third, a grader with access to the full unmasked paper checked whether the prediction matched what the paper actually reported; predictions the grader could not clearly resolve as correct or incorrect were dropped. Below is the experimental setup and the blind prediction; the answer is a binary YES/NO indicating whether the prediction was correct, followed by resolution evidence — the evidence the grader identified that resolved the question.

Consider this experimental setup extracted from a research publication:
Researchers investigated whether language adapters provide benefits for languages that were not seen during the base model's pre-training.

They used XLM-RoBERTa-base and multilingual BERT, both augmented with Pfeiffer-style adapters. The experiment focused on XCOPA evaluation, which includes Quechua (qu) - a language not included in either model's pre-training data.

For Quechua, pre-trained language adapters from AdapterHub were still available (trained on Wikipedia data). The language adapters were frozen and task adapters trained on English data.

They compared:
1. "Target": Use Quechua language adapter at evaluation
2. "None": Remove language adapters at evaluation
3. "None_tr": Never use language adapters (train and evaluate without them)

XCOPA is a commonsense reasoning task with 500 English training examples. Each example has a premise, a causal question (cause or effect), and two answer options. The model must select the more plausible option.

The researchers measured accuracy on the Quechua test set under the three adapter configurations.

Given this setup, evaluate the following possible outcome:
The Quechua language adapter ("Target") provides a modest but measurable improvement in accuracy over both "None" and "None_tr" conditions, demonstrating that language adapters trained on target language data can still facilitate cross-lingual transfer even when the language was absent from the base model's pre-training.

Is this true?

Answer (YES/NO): YES